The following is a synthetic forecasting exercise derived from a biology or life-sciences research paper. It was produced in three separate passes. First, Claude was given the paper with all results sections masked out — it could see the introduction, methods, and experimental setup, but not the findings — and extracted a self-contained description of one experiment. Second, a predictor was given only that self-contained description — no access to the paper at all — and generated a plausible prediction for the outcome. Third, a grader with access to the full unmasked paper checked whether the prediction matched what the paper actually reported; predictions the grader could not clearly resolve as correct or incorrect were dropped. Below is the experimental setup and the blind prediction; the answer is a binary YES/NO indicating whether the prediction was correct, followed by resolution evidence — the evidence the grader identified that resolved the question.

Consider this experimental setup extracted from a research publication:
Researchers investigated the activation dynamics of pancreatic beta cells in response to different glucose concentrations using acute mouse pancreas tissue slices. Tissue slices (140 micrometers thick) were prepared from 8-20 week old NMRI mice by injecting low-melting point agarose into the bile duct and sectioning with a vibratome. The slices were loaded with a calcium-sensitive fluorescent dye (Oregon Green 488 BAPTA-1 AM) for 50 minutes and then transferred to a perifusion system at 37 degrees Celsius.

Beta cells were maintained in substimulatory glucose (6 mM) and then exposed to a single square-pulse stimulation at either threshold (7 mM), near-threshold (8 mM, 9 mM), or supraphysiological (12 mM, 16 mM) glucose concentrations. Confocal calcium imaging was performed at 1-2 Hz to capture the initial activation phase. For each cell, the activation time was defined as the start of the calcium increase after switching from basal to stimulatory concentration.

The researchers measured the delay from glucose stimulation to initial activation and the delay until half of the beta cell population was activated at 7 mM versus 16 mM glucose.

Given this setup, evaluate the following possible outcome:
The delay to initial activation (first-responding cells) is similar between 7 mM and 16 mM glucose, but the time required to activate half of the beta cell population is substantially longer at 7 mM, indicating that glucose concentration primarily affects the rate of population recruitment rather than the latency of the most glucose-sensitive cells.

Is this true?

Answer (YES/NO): NO